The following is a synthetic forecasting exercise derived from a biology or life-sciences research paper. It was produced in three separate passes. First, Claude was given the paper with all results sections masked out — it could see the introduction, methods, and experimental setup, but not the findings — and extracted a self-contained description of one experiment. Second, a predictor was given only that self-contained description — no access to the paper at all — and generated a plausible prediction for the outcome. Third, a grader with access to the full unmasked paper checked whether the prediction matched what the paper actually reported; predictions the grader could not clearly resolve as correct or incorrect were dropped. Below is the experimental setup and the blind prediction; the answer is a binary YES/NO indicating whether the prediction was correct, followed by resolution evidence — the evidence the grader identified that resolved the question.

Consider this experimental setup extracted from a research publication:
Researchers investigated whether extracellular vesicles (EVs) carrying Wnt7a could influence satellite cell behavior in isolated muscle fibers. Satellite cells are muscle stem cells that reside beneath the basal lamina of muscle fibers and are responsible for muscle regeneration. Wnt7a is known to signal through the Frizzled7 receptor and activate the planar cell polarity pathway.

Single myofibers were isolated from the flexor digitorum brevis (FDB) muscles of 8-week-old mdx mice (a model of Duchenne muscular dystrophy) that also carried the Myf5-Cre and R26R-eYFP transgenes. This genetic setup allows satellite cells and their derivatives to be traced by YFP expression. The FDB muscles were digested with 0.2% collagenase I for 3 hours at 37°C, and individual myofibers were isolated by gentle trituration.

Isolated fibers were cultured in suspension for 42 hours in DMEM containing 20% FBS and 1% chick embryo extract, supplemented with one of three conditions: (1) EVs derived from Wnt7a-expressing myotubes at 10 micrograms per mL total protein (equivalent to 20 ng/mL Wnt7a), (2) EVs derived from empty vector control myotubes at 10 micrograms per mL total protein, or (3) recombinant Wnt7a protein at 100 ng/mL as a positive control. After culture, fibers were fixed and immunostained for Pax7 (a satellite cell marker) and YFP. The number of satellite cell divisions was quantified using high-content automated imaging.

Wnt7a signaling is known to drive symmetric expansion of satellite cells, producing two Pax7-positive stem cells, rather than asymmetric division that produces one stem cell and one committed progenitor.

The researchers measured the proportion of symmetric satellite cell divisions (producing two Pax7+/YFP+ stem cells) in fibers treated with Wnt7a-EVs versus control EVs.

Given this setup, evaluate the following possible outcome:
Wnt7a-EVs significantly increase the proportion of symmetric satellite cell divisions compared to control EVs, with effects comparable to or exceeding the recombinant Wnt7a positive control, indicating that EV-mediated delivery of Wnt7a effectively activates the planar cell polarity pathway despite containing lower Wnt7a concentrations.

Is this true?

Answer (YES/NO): YES